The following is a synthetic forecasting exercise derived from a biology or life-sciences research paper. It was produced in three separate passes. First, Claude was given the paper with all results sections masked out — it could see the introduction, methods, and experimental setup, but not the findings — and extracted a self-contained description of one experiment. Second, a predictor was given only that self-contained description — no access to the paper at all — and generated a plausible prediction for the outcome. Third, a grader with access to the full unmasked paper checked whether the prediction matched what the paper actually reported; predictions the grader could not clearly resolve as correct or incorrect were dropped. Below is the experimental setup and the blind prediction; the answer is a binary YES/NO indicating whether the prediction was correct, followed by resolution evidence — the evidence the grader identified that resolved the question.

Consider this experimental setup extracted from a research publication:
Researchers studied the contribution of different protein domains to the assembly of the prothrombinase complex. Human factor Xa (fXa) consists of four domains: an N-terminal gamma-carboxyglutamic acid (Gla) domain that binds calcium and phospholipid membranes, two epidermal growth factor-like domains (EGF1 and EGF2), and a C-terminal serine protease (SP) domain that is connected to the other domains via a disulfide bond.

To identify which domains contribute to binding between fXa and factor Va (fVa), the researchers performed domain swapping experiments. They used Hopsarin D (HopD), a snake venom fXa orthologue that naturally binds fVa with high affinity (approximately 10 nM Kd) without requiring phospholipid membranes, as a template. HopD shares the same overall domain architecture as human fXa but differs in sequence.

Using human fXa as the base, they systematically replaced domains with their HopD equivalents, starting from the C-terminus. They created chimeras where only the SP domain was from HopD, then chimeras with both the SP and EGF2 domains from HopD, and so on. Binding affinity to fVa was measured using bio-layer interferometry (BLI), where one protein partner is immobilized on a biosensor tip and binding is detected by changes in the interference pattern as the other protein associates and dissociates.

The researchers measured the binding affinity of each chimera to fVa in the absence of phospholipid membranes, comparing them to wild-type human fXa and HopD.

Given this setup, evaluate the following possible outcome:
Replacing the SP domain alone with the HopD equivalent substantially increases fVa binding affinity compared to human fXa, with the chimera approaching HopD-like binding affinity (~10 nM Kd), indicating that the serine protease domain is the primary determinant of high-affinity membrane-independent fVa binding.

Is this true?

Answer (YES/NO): NO